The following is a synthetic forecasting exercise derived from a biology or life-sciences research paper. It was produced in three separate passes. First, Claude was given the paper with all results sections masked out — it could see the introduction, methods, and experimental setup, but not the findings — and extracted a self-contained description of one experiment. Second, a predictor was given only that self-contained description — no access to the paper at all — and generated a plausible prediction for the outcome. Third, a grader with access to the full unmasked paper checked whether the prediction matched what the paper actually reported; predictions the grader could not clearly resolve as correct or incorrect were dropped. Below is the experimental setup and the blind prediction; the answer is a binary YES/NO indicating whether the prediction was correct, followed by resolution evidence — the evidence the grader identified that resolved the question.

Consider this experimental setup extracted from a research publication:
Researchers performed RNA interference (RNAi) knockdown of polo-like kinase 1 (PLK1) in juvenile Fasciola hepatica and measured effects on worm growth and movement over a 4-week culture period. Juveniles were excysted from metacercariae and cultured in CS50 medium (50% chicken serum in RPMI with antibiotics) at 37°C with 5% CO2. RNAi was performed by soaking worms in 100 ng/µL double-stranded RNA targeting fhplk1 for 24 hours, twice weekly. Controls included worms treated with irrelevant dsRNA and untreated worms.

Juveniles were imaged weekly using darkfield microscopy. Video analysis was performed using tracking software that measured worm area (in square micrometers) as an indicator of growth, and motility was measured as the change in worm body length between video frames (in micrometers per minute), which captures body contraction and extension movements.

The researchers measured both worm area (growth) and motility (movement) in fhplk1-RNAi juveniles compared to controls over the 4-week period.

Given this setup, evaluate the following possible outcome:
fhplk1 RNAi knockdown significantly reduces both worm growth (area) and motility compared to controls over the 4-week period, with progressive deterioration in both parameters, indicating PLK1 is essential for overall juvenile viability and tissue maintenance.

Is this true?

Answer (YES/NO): NO